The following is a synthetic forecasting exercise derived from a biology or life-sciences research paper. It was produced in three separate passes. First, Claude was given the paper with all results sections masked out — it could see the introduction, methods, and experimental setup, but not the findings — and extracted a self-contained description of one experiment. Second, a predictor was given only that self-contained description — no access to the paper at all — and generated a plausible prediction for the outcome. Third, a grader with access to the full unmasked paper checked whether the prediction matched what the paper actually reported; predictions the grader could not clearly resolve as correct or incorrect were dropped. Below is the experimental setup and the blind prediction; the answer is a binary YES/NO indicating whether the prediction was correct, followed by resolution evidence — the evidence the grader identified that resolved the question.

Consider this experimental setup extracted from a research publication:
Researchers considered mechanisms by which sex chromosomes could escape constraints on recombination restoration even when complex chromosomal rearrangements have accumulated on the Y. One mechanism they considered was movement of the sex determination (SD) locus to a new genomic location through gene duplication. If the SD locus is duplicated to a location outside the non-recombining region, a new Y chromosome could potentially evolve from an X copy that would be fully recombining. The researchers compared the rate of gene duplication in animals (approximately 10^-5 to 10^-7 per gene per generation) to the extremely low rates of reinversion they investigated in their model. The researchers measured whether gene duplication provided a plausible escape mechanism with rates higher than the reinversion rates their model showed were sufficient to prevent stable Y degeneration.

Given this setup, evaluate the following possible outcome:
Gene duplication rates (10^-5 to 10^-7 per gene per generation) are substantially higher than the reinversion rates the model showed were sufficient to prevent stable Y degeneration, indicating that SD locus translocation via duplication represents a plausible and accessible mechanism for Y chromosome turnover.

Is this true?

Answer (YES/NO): YES